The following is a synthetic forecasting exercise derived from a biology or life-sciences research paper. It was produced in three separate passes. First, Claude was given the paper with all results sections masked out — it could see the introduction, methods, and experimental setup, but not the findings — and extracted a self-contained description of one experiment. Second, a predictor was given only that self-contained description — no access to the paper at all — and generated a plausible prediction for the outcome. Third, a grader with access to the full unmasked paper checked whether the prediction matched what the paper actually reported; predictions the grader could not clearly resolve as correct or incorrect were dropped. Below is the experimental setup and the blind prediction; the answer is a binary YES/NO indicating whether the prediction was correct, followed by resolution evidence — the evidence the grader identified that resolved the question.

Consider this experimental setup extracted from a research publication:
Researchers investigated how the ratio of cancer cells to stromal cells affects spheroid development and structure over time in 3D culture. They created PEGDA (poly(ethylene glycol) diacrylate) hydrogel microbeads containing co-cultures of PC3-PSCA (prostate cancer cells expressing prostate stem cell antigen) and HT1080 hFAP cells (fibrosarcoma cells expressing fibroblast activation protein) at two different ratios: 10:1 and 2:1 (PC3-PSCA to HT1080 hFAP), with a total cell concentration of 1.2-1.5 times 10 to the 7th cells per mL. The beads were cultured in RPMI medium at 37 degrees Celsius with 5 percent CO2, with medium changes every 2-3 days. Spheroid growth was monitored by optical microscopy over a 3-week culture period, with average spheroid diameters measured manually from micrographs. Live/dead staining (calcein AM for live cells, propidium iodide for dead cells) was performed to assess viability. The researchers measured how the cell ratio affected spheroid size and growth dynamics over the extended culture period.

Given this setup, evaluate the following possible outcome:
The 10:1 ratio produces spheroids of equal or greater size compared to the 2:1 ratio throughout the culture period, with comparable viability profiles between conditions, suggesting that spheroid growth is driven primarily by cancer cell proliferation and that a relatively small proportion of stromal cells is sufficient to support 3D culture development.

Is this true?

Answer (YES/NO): NO